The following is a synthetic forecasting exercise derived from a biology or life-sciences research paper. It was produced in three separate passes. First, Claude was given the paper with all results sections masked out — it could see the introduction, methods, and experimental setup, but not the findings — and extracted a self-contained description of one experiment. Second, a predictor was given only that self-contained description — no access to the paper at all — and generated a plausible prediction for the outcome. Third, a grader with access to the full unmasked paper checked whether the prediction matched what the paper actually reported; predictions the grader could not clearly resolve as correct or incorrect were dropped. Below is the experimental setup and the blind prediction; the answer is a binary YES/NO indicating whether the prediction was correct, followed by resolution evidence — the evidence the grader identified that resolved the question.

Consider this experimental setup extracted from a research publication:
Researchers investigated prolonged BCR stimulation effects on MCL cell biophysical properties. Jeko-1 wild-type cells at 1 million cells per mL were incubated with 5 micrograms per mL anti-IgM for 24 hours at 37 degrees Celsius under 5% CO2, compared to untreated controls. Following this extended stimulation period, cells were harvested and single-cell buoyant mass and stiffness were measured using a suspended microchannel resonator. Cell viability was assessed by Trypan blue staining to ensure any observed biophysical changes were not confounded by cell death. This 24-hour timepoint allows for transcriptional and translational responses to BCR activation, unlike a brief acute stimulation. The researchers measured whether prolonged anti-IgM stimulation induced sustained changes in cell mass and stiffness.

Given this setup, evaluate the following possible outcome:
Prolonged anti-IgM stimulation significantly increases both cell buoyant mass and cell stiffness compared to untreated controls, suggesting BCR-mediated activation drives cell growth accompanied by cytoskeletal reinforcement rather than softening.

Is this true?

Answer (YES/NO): YES